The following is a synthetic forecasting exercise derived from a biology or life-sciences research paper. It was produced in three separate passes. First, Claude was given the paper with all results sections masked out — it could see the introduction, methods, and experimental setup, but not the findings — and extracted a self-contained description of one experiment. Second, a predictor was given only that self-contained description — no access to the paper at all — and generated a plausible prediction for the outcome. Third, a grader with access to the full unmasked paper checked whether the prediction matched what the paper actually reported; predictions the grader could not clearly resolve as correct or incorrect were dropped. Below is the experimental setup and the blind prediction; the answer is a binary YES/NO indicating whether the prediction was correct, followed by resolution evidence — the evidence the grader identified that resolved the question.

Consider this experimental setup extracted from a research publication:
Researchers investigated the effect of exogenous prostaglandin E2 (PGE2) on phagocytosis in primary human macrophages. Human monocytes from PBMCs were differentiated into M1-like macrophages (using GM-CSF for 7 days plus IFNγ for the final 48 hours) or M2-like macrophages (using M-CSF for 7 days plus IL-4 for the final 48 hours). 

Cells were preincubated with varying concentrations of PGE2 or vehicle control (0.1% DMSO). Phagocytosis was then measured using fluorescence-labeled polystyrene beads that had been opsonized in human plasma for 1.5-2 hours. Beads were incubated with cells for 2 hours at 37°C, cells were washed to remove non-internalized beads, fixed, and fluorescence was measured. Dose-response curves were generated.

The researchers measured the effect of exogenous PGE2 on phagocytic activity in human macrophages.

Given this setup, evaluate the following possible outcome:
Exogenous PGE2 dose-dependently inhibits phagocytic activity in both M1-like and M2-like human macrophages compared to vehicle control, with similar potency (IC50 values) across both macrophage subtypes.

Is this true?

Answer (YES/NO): NO